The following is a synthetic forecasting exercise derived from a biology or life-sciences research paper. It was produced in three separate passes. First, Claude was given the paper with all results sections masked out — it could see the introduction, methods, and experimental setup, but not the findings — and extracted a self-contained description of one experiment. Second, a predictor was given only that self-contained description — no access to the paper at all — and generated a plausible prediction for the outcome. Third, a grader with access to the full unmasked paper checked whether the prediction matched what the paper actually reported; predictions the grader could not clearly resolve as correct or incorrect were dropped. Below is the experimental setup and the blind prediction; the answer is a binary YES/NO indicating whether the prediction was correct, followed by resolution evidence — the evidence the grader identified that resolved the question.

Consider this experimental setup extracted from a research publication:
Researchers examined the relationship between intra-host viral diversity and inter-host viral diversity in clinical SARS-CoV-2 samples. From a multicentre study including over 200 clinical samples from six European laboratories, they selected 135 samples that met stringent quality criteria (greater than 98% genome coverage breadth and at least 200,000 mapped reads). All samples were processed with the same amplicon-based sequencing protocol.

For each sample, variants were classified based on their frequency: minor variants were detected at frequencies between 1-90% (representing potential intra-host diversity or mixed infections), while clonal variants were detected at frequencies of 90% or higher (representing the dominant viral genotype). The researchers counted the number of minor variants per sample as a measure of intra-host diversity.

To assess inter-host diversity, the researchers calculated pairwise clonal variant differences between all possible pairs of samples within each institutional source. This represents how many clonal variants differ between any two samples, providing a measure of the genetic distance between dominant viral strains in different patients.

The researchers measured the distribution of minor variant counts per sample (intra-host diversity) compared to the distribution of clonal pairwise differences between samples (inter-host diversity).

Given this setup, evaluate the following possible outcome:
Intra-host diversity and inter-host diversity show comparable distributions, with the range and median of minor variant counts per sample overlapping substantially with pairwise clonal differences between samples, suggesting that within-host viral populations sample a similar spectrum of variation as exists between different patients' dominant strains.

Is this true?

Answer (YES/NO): NO